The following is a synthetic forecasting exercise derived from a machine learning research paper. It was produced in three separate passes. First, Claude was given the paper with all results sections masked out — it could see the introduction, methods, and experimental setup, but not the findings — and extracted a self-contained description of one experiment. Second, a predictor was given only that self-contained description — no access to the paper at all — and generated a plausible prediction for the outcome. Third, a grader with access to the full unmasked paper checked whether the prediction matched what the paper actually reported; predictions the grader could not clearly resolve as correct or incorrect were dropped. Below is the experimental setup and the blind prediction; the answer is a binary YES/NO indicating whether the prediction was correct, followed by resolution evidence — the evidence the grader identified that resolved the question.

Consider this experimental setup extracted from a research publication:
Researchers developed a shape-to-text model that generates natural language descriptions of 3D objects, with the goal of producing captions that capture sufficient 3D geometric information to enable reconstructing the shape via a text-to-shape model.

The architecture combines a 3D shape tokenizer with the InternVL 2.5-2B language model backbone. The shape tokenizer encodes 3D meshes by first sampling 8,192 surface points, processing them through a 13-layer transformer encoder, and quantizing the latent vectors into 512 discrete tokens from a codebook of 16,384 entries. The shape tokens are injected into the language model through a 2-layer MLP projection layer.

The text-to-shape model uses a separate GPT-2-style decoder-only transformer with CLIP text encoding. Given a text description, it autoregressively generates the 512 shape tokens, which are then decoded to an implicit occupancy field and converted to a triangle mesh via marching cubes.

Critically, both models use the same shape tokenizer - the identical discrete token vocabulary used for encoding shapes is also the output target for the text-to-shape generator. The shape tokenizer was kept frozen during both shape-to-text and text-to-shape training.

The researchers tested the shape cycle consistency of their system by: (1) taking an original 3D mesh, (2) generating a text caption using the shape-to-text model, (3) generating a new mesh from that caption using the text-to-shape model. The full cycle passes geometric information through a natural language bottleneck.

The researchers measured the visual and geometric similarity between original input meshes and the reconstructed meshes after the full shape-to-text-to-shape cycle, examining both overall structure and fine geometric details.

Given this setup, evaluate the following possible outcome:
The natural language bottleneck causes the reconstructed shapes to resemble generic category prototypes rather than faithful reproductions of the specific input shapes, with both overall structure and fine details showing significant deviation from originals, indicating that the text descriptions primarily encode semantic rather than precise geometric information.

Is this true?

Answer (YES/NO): NO